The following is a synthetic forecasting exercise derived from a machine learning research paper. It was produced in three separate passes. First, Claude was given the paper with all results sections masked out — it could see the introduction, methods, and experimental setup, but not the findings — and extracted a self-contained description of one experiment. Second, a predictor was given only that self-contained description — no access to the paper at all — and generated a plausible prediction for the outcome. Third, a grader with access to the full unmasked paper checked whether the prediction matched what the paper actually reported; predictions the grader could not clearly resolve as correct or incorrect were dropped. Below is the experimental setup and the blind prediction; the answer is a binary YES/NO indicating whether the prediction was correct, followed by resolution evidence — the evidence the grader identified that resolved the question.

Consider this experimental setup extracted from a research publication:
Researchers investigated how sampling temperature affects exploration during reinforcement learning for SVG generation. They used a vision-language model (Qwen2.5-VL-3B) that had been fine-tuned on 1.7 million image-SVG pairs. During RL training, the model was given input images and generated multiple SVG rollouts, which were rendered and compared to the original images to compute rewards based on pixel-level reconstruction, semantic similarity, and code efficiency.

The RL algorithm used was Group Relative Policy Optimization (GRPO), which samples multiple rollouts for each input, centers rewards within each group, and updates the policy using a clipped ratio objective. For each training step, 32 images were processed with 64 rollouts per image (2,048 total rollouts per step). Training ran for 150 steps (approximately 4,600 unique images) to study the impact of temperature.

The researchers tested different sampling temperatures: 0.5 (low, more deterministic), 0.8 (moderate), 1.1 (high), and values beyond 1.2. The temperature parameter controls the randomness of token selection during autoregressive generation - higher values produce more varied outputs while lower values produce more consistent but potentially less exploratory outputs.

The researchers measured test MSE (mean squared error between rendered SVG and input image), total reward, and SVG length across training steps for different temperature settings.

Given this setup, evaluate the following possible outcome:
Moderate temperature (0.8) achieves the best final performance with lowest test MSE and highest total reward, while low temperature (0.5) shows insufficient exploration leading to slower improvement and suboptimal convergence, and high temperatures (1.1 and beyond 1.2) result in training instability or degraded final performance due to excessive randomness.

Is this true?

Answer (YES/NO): NO